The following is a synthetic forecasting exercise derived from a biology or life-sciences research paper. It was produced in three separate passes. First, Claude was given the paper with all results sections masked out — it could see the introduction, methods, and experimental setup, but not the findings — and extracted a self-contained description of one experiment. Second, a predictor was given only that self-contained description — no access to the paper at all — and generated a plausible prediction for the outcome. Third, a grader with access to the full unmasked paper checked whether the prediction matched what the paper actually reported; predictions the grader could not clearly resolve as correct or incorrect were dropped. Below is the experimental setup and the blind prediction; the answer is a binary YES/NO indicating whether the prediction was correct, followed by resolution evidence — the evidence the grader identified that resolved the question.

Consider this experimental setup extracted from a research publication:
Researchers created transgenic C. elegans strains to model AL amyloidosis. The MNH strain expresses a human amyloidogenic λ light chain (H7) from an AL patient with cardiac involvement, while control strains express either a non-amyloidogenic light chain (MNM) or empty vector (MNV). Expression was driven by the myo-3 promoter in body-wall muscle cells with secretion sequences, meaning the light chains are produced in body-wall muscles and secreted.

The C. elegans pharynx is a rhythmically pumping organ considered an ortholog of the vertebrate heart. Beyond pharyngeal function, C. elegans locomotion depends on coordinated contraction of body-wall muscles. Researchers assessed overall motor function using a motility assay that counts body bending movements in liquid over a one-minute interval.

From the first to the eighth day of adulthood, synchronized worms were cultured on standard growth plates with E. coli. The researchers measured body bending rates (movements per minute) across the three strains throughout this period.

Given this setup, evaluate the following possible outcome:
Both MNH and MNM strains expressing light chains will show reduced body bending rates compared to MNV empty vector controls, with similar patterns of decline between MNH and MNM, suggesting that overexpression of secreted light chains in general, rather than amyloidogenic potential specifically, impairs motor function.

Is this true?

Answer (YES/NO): NO